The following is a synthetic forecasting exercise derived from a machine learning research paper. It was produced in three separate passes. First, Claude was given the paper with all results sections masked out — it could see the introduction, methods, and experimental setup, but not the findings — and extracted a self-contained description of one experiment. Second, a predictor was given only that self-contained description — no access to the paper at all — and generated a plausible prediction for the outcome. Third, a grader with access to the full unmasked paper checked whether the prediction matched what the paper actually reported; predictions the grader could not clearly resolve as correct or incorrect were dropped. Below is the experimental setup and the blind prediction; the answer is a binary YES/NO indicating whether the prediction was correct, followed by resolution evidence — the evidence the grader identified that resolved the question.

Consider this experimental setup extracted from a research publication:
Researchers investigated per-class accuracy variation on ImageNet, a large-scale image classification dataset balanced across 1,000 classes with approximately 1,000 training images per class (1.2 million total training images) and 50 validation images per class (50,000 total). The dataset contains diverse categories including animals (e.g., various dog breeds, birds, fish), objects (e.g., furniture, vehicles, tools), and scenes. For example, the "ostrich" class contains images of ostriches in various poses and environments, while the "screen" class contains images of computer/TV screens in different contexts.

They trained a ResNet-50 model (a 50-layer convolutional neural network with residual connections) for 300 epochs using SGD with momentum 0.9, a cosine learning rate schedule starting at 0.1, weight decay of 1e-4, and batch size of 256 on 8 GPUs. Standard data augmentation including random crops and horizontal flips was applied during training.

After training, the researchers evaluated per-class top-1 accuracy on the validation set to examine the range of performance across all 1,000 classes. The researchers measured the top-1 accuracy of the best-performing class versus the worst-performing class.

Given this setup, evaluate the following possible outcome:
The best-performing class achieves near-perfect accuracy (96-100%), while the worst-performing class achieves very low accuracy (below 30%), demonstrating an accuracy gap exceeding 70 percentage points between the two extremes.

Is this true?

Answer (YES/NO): YES